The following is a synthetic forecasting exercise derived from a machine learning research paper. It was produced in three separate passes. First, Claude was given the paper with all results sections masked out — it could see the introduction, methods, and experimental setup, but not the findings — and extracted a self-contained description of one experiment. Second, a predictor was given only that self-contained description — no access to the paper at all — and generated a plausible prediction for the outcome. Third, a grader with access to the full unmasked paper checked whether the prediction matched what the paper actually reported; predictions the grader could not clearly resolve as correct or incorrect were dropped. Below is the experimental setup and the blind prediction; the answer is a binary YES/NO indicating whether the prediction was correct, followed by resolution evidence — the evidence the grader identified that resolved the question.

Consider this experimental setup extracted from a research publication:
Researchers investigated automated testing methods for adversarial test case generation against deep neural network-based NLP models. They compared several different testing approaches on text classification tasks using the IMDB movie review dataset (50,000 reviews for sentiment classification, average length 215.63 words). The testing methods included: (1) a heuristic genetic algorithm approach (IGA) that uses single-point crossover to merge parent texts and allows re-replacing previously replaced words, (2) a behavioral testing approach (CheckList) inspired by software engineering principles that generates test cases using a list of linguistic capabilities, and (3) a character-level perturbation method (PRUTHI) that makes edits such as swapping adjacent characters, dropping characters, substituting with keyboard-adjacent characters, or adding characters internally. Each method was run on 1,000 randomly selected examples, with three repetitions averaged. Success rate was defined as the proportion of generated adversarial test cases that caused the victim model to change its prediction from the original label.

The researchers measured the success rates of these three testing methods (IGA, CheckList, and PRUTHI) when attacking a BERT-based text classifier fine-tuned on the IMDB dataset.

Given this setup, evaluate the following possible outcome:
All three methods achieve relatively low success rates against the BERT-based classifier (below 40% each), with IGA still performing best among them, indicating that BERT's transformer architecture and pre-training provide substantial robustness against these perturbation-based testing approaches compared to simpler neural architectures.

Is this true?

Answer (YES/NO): NO